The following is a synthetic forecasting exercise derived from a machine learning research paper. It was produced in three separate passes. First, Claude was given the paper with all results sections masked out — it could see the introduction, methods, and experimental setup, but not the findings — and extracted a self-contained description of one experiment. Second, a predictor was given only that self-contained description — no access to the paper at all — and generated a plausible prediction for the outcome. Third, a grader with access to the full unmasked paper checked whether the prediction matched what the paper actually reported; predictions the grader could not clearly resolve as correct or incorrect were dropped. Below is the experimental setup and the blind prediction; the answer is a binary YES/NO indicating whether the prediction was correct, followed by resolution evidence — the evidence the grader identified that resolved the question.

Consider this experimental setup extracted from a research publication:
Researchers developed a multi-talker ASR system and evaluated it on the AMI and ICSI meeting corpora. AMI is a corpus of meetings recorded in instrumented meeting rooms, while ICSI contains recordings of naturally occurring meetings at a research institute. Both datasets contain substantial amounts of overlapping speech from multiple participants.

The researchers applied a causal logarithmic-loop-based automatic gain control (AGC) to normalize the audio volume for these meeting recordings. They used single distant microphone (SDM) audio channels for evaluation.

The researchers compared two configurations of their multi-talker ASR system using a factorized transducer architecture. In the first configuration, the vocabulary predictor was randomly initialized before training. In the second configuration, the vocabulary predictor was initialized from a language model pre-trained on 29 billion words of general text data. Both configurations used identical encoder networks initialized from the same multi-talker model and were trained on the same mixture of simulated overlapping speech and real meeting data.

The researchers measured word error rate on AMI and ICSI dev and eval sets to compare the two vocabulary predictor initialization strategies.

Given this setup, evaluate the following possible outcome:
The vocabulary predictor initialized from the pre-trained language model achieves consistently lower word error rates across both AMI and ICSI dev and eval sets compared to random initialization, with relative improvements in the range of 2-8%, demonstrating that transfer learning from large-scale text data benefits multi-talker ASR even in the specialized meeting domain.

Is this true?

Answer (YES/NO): NO